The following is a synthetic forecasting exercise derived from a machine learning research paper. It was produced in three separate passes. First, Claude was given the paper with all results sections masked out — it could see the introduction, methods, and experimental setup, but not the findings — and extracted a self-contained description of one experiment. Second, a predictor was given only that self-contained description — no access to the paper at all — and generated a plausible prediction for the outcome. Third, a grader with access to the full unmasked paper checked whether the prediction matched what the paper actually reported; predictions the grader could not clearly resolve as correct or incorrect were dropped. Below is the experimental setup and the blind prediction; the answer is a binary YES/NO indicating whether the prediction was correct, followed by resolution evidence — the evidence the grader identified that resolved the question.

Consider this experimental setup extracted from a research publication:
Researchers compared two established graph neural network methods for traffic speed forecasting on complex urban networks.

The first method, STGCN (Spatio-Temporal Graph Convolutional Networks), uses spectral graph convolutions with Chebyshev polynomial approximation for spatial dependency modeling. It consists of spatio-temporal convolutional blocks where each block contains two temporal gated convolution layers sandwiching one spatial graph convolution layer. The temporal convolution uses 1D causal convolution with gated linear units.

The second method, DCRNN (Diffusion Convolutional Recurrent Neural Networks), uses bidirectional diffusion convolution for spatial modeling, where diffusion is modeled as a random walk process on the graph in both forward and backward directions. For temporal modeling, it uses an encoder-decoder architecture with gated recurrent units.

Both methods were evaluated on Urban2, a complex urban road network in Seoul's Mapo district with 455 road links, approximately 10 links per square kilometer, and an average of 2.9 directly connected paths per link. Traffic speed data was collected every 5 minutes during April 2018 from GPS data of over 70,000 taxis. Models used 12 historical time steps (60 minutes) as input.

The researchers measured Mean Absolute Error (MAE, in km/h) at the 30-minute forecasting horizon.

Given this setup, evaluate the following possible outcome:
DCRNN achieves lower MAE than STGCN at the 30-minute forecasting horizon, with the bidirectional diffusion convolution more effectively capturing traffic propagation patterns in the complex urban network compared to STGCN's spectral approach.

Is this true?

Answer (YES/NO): NO